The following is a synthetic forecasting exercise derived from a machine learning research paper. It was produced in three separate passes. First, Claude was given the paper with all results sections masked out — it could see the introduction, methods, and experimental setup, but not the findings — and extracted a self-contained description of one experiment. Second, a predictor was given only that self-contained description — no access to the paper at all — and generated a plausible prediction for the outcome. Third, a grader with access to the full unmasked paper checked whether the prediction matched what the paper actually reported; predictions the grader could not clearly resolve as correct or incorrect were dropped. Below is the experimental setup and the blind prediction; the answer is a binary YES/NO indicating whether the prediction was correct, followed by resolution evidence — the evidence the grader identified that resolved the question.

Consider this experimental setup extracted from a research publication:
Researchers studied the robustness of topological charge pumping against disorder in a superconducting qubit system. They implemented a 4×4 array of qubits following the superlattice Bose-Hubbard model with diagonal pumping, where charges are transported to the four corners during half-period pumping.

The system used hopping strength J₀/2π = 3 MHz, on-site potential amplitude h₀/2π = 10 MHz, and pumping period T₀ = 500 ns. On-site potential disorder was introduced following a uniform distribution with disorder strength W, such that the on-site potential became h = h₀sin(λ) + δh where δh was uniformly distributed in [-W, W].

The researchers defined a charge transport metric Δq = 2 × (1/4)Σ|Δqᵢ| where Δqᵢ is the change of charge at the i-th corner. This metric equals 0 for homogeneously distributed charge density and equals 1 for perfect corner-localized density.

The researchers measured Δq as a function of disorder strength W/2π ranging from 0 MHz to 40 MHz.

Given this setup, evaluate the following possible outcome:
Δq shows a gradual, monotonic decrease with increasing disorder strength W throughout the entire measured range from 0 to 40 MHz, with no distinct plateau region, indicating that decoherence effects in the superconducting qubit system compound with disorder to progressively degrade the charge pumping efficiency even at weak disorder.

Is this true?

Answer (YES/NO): NO